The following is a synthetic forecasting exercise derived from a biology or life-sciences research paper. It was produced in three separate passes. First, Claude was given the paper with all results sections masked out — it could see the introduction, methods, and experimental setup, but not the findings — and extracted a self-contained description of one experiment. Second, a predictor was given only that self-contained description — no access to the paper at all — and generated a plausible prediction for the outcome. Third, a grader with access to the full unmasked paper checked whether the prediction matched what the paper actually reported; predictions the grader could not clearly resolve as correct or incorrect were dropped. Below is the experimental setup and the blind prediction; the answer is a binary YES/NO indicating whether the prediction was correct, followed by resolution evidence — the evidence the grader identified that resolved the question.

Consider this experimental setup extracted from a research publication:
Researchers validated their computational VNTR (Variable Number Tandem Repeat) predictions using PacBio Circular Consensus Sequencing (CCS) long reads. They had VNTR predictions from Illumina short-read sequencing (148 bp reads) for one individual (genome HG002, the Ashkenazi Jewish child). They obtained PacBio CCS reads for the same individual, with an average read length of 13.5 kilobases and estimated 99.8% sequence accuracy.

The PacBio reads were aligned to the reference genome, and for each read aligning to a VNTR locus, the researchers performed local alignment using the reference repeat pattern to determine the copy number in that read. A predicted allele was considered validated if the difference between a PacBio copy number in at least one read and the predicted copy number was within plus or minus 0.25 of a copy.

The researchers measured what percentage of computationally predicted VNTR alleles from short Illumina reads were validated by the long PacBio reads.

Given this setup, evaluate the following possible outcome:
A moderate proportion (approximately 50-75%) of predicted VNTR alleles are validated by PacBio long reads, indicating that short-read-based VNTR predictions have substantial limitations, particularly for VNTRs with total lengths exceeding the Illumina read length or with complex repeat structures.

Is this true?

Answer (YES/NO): NO